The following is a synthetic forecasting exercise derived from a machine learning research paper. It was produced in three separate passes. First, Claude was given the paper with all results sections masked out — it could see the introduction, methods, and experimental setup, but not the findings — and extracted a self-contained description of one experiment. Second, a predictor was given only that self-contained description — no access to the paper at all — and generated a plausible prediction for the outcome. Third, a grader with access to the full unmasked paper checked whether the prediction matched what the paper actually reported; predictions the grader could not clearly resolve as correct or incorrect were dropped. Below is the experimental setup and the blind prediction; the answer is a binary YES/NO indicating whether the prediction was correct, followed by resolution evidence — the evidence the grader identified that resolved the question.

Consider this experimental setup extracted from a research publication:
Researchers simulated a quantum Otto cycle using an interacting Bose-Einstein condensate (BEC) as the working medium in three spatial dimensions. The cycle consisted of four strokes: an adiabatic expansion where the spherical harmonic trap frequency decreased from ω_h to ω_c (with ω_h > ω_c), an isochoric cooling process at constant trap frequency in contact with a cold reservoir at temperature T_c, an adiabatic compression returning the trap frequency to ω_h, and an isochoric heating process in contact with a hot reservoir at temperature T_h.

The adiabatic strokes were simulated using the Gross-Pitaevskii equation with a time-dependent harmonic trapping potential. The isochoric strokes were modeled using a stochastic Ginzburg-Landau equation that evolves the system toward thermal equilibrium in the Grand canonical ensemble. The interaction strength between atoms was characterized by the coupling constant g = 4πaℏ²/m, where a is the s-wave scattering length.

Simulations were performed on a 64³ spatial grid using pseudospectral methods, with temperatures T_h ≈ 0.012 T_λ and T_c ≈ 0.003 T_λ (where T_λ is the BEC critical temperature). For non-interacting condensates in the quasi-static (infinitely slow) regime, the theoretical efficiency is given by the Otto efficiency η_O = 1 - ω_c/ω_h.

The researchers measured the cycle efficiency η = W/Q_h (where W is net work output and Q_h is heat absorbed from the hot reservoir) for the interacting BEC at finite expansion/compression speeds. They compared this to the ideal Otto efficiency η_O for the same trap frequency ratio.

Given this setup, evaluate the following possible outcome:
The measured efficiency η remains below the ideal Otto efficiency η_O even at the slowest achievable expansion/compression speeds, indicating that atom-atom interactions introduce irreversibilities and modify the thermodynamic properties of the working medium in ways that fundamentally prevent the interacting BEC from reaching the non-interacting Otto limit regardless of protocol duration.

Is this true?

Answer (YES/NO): YES